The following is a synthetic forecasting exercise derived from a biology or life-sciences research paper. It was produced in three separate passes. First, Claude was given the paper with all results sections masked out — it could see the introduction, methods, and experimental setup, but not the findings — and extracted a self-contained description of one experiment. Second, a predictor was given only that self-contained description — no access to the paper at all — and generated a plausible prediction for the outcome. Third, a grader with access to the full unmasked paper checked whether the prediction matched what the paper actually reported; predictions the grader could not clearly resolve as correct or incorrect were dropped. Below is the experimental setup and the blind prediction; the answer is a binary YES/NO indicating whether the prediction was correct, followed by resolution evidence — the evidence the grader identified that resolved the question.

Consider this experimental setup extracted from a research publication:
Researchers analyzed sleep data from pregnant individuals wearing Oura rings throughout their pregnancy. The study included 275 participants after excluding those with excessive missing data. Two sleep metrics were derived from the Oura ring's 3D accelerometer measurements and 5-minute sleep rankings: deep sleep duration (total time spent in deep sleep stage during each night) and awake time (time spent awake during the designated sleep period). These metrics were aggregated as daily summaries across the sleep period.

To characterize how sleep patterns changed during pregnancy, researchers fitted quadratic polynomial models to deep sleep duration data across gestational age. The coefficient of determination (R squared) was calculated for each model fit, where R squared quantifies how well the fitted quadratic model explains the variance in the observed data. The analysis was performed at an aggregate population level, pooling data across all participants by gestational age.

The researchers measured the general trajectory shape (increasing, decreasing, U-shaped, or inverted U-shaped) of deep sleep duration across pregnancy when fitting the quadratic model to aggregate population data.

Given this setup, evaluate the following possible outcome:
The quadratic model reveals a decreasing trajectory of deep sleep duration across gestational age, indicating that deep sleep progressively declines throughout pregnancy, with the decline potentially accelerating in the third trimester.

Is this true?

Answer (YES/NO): NO